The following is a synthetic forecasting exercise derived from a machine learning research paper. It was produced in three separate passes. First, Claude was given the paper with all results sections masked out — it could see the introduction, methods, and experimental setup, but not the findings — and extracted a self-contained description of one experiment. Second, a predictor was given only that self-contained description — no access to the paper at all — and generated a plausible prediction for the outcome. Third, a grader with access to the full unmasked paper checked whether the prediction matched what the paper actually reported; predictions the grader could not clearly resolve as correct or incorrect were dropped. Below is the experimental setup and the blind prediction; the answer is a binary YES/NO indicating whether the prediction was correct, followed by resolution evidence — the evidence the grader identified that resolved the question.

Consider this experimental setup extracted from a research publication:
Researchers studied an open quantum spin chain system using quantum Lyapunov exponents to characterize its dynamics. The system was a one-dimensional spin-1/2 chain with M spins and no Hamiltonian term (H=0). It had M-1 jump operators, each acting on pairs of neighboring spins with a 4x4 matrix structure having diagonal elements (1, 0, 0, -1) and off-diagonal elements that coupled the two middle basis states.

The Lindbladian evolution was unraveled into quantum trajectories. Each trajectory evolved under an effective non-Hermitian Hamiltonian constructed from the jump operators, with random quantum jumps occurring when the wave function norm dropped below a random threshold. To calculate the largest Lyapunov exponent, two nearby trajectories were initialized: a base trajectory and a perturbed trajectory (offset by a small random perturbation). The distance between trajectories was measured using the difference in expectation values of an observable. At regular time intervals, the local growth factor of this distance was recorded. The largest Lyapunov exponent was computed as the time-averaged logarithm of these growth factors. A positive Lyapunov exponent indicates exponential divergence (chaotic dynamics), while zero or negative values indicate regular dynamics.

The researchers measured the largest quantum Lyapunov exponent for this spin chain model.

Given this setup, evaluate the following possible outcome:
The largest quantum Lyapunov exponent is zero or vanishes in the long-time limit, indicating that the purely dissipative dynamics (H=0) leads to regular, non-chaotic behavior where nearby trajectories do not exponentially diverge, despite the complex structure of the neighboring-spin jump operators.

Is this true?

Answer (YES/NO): YES